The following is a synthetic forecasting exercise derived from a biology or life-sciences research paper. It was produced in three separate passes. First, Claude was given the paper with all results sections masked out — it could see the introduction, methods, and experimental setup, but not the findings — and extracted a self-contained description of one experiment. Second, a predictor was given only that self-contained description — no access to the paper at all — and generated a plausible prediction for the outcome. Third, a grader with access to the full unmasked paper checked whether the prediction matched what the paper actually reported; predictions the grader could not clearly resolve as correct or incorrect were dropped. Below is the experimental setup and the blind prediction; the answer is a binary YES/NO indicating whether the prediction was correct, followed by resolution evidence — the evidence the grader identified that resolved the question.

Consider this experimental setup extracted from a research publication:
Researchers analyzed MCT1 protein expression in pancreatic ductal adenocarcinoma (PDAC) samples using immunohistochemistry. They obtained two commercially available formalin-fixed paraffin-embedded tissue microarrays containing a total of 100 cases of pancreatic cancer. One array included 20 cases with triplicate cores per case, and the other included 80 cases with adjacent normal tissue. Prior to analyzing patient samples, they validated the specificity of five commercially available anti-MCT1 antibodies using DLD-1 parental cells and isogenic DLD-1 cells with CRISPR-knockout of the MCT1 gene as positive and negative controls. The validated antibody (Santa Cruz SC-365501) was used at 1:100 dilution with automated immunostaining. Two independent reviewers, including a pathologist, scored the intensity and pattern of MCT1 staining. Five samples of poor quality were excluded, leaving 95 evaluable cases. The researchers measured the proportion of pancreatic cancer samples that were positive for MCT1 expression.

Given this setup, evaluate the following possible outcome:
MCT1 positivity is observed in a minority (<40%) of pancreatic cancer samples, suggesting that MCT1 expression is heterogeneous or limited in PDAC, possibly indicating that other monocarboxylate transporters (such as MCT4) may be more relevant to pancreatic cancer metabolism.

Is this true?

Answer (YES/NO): NO